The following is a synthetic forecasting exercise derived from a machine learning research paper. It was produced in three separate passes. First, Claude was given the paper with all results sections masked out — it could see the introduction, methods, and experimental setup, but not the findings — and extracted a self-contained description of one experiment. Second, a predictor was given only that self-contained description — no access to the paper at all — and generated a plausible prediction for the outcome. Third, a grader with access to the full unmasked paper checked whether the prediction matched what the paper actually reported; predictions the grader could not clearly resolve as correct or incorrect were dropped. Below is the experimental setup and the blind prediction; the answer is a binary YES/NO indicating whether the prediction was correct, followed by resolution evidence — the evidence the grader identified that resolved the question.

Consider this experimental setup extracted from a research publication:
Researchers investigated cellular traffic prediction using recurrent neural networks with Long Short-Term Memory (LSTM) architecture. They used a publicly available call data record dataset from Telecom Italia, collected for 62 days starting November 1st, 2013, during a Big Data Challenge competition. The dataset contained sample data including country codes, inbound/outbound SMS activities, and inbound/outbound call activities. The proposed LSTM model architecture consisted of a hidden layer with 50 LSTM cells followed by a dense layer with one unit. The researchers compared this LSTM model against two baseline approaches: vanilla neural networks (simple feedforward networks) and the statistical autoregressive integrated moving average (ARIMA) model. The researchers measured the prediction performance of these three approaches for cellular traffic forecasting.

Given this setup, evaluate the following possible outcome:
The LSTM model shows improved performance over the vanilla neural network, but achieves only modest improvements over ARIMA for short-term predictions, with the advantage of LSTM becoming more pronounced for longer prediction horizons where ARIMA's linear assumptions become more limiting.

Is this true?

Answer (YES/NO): NO